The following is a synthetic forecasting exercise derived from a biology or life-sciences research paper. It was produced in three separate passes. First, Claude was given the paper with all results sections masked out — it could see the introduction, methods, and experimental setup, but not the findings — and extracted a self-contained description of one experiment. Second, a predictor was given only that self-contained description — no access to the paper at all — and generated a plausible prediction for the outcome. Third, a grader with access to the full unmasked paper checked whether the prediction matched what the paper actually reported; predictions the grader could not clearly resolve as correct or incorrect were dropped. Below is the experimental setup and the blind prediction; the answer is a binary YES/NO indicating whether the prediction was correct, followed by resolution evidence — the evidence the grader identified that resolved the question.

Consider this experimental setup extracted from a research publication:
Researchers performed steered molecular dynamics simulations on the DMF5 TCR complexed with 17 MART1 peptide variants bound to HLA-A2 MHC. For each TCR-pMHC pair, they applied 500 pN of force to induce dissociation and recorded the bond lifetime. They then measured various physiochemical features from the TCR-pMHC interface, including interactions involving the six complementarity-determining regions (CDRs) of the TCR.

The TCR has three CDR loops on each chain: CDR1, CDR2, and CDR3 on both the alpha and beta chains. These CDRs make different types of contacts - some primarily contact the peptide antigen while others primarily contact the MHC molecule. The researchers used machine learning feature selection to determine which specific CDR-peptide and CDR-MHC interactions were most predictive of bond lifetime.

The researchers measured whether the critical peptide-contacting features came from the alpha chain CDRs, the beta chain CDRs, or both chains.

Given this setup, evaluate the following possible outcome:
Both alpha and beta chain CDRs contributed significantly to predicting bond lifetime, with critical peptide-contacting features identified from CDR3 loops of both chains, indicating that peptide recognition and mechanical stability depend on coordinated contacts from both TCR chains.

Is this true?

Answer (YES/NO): NO